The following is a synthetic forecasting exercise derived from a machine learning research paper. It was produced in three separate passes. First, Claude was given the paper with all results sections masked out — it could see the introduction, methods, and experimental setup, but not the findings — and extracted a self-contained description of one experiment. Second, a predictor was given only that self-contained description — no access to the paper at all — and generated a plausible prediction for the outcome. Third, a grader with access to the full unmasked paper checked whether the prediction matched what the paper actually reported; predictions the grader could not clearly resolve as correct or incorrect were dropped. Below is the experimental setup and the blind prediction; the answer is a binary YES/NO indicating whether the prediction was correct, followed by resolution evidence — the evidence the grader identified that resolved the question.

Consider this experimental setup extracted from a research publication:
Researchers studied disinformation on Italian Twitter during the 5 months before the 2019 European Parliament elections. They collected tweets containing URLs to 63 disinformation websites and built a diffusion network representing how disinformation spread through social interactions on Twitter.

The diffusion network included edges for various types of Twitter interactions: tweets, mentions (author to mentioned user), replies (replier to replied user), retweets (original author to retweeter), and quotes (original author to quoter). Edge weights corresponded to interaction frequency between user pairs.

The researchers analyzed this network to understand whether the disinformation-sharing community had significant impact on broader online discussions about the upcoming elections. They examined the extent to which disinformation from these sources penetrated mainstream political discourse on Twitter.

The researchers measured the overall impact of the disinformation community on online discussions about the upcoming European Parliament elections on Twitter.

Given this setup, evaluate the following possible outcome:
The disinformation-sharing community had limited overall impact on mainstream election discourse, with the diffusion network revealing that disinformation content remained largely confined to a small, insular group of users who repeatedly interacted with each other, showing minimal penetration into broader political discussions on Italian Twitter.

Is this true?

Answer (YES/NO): YES